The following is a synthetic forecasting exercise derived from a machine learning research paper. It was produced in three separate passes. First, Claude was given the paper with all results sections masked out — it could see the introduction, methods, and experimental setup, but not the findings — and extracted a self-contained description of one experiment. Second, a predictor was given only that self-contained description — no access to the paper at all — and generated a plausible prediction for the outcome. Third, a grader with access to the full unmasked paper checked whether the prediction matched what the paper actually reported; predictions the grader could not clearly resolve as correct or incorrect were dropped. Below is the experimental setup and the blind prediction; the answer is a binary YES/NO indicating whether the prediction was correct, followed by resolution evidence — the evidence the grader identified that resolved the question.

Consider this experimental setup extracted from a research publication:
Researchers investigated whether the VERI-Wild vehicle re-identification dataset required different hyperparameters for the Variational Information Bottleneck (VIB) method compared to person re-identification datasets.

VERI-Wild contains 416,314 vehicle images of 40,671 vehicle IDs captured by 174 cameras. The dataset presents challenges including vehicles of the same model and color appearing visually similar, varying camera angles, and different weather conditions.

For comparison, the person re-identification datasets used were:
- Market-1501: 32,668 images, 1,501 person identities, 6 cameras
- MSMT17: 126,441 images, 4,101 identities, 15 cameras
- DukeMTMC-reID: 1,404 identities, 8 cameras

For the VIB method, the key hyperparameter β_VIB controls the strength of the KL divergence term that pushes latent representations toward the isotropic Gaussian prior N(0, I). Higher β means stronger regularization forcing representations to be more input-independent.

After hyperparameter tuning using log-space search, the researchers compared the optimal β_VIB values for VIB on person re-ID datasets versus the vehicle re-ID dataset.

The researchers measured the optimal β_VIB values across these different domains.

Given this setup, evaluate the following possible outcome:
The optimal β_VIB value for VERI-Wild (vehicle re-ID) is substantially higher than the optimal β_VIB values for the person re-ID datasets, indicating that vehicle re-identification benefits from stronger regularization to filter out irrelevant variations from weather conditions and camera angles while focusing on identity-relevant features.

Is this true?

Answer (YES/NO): NO